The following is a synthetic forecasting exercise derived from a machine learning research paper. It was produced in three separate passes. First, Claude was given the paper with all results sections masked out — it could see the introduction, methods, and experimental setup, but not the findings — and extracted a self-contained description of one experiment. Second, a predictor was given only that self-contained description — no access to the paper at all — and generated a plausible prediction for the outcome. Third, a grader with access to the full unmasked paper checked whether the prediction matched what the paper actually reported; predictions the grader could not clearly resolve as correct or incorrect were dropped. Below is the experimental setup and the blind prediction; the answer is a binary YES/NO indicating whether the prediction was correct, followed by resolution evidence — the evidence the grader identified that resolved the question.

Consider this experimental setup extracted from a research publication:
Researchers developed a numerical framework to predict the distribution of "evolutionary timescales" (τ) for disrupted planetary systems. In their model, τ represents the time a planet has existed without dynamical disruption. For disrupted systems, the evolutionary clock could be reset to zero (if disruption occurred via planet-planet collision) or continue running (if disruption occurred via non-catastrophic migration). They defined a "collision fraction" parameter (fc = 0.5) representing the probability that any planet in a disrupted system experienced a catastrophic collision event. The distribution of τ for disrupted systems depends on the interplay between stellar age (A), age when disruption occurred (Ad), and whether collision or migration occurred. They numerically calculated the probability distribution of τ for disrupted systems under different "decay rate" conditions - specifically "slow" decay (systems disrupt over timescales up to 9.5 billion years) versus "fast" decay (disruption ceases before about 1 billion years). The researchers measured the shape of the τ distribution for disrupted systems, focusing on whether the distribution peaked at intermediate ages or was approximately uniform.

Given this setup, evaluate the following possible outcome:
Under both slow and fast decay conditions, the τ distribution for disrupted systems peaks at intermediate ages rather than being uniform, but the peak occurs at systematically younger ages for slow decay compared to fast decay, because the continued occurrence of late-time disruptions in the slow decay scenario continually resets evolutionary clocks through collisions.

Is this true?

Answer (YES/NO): NO